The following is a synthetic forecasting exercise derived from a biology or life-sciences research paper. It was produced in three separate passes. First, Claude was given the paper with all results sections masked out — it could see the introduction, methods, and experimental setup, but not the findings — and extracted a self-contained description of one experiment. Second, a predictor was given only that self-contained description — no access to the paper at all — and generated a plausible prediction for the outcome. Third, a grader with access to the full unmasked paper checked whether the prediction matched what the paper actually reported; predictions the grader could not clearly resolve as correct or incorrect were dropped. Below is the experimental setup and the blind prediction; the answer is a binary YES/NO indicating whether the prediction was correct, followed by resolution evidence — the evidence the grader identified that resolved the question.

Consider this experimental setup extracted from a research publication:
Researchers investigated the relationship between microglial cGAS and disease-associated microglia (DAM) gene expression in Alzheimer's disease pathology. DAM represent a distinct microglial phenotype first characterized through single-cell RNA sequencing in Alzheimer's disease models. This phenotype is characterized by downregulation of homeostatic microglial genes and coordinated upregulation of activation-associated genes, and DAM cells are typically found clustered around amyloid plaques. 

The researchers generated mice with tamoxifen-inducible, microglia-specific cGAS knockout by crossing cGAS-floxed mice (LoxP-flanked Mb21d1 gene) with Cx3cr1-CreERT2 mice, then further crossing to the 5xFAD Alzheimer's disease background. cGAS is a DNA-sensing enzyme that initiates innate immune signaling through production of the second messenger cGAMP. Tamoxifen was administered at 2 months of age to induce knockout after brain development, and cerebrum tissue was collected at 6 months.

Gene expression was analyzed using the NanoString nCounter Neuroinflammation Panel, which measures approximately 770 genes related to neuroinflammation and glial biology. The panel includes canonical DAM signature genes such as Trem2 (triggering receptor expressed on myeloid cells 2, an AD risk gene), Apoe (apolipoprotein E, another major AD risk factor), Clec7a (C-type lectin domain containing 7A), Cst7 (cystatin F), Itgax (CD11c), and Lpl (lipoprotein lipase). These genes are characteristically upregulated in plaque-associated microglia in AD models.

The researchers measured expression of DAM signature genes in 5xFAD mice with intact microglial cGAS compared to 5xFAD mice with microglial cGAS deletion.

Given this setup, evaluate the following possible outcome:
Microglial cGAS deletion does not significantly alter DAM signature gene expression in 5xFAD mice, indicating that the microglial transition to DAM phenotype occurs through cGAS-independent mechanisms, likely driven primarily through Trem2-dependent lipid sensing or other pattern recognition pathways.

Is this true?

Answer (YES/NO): NO